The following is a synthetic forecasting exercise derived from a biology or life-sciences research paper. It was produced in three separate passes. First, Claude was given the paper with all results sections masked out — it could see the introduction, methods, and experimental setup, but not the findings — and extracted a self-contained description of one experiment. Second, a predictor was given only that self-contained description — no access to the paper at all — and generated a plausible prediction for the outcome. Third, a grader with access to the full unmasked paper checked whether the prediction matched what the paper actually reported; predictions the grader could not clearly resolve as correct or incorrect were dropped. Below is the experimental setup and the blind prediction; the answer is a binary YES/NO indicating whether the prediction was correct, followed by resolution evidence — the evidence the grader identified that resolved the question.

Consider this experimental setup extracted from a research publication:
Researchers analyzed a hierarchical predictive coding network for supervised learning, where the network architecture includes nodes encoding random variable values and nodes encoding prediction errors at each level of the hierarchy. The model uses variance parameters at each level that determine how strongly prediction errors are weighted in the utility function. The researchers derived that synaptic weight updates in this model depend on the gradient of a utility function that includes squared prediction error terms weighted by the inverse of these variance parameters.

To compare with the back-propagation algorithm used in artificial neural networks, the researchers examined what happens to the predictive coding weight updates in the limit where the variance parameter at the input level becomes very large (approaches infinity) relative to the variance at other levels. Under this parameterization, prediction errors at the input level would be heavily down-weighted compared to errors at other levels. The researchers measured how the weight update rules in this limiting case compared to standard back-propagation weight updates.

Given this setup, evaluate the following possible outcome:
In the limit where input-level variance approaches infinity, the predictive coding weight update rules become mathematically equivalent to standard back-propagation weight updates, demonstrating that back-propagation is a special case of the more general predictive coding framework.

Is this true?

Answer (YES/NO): YES